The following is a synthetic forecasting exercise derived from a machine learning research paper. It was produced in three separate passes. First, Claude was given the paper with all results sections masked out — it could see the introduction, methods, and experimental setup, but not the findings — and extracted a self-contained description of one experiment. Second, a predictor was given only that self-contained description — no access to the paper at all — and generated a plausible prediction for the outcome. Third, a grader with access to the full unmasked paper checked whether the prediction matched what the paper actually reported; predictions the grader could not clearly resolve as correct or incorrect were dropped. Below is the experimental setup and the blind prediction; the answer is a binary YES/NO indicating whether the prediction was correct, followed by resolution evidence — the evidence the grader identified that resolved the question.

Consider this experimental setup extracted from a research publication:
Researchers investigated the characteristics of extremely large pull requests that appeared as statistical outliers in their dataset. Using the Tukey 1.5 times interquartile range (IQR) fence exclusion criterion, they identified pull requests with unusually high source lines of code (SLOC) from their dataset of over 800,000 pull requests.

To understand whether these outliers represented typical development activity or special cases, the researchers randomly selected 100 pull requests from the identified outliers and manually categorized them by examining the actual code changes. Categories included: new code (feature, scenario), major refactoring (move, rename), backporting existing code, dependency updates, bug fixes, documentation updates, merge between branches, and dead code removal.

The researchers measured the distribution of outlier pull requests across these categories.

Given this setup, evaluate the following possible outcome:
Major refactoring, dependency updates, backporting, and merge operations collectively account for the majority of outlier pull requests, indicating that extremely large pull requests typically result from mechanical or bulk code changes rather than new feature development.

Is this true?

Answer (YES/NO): YES